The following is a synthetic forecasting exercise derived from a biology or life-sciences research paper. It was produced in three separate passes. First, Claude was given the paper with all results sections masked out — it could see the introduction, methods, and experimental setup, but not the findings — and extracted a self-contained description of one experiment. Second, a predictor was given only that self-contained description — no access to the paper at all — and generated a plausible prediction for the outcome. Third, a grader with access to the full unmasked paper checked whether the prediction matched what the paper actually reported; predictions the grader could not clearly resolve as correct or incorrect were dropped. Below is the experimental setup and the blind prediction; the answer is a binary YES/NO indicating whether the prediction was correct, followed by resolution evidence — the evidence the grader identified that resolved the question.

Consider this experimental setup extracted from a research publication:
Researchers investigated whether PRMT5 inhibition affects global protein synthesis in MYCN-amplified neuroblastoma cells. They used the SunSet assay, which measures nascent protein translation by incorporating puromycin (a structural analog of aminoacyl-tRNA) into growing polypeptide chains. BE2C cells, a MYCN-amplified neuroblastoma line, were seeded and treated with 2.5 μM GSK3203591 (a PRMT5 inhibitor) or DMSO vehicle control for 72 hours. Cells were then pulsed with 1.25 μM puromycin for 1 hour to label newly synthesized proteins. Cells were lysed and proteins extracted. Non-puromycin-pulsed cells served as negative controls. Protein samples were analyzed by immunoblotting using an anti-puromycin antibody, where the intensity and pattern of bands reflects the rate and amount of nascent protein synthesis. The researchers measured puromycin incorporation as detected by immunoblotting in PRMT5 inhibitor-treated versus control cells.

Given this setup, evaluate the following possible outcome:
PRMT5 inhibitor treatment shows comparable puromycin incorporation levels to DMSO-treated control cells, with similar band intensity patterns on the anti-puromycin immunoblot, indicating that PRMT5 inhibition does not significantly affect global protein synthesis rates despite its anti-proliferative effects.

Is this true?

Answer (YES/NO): NO